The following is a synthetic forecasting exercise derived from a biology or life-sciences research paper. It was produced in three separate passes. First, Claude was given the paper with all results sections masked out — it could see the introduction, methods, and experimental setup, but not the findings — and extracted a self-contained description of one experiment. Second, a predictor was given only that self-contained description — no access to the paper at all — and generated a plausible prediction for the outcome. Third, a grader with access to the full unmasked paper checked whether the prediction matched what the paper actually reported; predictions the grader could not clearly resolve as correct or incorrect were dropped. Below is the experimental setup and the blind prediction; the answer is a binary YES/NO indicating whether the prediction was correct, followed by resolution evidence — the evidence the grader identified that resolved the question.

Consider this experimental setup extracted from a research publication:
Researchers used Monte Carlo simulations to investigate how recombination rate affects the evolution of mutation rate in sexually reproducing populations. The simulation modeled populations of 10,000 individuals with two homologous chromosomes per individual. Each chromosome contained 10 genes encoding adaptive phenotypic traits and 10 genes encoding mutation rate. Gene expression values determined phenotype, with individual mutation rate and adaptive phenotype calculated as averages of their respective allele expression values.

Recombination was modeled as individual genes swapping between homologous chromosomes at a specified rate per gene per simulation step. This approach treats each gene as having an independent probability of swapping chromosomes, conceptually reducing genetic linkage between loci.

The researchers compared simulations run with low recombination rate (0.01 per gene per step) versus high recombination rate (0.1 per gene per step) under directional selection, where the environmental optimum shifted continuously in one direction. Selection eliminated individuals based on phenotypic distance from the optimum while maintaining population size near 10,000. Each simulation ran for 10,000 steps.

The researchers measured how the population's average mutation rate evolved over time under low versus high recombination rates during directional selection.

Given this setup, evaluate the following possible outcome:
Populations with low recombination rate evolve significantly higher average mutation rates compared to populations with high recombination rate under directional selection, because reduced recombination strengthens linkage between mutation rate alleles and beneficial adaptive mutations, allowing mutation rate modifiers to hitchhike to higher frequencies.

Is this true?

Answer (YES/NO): YES